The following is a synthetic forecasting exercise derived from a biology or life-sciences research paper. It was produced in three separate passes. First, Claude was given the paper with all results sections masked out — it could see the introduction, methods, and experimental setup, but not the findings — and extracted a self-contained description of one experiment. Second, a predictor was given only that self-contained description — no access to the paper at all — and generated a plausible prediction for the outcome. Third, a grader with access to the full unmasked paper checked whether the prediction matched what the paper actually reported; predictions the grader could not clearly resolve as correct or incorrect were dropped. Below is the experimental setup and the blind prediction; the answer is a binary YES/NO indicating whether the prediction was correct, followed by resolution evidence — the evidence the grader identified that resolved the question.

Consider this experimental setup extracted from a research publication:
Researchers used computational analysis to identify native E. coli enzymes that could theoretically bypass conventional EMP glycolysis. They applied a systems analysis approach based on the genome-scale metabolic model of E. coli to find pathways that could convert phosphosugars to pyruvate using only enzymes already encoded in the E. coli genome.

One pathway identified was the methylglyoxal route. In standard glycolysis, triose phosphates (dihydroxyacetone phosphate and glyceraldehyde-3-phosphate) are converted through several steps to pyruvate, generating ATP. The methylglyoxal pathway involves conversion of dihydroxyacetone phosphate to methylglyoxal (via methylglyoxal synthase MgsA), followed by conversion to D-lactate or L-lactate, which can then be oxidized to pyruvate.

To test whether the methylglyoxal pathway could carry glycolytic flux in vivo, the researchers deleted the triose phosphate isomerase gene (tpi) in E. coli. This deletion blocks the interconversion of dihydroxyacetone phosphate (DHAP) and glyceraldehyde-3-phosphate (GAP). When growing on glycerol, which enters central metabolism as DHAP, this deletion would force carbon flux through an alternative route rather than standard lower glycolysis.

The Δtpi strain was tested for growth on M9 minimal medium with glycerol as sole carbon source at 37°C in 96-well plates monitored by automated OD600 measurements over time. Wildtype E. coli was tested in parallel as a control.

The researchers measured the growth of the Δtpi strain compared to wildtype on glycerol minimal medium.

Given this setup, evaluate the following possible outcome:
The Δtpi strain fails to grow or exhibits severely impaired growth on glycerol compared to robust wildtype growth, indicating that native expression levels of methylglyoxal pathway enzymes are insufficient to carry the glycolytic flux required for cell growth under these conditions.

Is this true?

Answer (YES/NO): NO